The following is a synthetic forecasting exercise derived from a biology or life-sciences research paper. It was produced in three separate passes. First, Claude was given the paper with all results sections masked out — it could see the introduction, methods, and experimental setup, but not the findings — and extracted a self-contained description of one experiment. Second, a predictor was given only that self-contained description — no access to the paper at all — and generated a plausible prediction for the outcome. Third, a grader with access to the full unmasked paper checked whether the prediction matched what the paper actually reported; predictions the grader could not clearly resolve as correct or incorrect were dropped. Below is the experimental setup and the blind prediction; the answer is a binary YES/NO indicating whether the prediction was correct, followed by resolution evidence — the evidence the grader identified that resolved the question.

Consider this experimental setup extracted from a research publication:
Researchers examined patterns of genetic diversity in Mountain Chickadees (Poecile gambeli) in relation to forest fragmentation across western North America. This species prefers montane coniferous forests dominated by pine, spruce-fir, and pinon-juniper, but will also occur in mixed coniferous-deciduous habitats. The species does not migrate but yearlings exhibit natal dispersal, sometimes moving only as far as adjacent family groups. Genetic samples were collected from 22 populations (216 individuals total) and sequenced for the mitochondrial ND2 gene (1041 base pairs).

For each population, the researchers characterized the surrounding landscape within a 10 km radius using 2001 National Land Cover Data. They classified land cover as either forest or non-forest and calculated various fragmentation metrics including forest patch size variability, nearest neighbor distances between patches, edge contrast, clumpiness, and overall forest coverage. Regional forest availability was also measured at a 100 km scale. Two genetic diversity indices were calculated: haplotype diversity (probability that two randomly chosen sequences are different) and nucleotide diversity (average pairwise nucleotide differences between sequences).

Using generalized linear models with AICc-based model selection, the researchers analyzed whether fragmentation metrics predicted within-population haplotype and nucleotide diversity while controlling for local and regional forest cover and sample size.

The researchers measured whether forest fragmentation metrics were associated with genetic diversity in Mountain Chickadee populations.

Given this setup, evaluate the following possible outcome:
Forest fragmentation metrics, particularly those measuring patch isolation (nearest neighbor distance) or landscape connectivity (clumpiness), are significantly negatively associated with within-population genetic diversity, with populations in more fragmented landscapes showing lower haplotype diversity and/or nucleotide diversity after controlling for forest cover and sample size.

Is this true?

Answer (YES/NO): NO